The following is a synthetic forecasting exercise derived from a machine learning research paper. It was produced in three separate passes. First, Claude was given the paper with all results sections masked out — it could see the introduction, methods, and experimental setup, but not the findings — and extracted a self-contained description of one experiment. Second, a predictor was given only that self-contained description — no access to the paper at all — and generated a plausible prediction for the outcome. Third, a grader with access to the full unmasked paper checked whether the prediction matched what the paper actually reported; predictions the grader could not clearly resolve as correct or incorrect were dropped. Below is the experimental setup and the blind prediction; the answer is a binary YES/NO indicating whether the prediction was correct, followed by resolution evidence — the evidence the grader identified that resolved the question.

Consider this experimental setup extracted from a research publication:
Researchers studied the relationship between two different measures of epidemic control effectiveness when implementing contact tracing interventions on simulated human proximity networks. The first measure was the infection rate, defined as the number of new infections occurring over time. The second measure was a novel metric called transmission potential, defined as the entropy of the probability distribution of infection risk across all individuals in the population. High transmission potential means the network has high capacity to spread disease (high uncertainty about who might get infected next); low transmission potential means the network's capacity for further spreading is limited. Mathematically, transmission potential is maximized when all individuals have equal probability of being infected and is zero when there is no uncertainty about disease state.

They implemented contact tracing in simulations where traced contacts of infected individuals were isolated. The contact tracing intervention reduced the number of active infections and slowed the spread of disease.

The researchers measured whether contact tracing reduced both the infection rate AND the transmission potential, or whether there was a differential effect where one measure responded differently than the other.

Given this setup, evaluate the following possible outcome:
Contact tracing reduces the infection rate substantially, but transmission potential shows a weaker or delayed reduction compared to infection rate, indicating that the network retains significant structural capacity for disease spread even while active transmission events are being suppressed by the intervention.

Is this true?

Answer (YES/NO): YES